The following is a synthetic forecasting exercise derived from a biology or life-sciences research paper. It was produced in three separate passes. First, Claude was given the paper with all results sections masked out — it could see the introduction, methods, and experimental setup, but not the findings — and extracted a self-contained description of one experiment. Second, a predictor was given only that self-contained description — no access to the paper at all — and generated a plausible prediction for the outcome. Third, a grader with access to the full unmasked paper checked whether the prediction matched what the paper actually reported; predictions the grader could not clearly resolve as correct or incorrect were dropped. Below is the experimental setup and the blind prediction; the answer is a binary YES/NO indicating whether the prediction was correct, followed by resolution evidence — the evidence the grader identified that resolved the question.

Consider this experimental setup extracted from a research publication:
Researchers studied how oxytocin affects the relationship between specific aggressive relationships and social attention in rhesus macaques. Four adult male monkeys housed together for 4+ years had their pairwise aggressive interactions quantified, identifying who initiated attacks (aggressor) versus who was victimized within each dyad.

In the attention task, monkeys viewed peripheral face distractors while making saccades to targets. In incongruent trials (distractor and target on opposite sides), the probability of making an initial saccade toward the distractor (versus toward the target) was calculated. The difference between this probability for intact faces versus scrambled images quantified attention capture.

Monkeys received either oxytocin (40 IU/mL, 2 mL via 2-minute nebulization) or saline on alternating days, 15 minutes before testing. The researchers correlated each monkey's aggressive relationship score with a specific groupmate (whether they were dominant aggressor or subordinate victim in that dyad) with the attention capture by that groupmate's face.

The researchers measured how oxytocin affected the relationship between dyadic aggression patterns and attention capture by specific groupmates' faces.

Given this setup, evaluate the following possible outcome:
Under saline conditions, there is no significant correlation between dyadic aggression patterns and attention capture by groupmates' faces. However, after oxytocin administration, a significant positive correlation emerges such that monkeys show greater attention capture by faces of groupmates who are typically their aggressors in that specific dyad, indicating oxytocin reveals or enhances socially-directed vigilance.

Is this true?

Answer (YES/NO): NO